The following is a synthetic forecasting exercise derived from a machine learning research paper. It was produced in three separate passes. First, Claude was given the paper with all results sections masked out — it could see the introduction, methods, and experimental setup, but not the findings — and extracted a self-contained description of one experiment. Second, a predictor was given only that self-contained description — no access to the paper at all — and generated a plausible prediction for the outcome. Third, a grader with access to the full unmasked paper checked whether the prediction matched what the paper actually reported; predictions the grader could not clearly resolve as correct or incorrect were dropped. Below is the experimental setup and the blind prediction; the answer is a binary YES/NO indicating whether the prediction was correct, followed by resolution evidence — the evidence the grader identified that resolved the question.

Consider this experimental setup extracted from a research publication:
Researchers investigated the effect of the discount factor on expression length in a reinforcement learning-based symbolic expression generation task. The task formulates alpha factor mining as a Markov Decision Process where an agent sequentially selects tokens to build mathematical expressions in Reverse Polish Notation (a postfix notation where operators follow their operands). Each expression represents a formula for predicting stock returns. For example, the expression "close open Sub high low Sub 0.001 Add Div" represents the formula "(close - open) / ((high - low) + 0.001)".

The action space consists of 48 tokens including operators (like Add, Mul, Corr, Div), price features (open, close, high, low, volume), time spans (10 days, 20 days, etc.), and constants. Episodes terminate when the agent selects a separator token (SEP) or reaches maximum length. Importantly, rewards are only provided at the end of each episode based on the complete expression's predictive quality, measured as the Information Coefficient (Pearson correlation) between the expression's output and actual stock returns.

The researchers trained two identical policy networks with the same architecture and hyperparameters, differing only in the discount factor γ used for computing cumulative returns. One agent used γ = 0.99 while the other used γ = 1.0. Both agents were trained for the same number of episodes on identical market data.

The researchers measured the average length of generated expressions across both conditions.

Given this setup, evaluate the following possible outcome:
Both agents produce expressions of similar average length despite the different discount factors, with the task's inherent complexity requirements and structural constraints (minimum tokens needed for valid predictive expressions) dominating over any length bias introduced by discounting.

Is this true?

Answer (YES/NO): NO